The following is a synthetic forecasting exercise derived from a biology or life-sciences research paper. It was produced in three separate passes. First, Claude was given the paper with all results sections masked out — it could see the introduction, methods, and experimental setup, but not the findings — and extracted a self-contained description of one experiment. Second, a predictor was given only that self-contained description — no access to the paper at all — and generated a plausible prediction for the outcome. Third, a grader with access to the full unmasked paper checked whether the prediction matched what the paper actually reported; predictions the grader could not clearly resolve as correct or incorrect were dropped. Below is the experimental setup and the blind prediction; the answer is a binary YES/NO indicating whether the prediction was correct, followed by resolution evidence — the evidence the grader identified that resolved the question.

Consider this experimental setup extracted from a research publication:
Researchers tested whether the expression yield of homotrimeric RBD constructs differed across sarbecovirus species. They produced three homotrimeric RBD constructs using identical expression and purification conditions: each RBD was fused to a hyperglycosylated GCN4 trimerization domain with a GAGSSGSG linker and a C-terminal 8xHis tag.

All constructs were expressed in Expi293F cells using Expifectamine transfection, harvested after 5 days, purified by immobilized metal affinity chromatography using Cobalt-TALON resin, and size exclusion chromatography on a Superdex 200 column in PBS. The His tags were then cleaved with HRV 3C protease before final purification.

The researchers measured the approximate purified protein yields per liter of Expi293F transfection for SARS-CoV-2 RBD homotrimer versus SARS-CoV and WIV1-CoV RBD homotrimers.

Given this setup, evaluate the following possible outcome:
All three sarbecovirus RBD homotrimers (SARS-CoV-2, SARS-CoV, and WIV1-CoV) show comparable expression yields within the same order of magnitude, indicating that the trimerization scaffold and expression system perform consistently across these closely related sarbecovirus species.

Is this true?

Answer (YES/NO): NO